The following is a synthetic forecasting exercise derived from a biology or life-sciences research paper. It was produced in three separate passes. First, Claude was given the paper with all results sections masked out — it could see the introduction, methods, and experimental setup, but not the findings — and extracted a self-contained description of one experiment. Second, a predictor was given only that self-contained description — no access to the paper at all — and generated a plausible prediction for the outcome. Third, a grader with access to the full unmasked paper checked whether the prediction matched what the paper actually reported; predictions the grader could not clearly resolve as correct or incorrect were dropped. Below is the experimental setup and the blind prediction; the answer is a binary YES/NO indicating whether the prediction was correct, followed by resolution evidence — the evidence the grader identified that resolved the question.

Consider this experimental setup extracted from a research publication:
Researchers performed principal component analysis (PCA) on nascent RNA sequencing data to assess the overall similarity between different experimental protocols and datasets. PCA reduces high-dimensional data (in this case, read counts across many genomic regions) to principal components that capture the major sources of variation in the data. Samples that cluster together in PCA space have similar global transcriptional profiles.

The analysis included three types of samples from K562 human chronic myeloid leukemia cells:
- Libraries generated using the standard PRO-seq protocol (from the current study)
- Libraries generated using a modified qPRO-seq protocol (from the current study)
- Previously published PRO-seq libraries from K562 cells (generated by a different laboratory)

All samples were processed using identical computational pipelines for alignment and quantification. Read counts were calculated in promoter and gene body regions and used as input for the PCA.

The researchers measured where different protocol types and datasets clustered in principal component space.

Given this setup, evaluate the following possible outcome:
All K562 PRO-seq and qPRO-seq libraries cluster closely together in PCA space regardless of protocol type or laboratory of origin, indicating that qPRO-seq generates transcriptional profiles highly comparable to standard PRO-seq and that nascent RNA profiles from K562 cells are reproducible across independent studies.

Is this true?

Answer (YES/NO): NO